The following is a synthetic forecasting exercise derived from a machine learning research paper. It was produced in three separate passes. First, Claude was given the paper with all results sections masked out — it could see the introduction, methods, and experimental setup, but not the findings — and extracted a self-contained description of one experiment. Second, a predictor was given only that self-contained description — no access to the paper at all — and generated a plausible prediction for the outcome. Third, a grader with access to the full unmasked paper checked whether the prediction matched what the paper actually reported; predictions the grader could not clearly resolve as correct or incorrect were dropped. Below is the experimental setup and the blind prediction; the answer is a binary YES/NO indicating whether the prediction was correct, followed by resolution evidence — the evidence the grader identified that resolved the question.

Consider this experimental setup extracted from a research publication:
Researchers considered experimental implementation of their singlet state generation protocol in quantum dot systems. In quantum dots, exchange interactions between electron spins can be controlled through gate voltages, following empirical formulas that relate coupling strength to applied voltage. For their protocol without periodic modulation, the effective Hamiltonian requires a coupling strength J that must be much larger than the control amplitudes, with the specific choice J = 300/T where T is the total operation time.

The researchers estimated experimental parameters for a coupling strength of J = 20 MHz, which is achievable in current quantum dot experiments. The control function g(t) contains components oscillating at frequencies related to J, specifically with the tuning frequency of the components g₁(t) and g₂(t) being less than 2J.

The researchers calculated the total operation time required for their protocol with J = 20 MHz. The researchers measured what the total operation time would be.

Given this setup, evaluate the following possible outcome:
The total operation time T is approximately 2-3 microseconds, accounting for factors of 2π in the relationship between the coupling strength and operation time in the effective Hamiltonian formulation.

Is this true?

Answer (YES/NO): NO